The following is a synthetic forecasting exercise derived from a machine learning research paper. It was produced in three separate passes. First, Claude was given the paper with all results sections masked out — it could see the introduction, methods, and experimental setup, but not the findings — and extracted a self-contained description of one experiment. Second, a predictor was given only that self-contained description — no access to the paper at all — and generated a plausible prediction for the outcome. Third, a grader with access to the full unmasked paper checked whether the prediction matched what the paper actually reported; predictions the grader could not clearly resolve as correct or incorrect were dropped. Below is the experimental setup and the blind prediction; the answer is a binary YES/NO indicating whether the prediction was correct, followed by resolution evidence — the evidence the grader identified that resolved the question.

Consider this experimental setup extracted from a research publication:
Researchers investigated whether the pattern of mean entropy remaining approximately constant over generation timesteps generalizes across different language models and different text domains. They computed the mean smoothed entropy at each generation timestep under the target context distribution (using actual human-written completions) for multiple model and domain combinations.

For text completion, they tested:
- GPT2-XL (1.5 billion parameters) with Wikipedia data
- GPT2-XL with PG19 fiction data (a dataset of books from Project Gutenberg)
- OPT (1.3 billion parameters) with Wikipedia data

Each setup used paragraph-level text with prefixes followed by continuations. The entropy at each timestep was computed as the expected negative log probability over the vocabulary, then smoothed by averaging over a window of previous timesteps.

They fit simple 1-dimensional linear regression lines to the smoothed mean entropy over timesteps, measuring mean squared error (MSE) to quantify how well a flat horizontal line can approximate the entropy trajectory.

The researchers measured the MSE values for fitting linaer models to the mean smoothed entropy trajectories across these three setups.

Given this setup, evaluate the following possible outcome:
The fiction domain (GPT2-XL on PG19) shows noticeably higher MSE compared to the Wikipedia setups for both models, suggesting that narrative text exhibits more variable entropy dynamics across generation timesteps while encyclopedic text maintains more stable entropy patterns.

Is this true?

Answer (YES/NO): NO